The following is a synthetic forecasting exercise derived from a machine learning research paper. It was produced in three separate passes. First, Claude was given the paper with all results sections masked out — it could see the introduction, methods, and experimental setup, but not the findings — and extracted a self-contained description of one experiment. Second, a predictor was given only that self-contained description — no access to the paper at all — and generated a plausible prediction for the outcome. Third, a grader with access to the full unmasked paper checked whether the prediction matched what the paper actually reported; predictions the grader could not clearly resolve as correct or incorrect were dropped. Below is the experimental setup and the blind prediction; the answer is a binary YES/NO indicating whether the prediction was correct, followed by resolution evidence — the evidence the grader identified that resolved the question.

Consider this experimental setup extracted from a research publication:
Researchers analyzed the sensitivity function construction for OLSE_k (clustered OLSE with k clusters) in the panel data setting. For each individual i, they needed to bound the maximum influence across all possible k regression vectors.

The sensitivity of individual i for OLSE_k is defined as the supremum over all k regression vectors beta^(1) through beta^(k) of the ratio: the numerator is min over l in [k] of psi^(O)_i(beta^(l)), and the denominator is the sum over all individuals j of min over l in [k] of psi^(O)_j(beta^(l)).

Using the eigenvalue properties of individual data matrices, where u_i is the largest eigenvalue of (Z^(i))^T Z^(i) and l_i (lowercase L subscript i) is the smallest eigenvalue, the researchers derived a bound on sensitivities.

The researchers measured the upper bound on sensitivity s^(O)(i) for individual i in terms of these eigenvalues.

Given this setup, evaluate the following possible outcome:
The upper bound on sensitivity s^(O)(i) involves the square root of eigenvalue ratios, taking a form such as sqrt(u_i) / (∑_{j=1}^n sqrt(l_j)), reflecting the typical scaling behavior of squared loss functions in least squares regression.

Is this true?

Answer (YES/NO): NO